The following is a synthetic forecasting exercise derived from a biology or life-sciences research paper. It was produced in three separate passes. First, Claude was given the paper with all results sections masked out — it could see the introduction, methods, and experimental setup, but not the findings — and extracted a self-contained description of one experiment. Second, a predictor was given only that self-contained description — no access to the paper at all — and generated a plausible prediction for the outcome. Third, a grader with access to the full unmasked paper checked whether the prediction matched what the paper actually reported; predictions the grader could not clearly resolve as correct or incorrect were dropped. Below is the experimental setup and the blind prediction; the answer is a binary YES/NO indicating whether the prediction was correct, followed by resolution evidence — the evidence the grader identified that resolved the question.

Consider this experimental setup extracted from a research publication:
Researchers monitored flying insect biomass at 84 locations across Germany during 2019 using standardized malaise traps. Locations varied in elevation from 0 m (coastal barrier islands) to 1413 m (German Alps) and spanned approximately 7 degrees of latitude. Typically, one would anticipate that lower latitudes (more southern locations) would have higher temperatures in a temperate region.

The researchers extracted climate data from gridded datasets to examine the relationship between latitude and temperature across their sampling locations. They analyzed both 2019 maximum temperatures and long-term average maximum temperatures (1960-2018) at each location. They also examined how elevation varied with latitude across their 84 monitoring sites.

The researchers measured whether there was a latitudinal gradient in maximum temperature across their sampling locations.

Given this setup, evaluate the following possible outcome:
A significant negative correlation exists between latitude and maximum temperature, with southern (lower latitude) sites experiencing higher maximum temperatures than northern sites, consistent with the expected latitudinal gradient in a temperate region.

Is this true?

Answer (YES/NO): NO